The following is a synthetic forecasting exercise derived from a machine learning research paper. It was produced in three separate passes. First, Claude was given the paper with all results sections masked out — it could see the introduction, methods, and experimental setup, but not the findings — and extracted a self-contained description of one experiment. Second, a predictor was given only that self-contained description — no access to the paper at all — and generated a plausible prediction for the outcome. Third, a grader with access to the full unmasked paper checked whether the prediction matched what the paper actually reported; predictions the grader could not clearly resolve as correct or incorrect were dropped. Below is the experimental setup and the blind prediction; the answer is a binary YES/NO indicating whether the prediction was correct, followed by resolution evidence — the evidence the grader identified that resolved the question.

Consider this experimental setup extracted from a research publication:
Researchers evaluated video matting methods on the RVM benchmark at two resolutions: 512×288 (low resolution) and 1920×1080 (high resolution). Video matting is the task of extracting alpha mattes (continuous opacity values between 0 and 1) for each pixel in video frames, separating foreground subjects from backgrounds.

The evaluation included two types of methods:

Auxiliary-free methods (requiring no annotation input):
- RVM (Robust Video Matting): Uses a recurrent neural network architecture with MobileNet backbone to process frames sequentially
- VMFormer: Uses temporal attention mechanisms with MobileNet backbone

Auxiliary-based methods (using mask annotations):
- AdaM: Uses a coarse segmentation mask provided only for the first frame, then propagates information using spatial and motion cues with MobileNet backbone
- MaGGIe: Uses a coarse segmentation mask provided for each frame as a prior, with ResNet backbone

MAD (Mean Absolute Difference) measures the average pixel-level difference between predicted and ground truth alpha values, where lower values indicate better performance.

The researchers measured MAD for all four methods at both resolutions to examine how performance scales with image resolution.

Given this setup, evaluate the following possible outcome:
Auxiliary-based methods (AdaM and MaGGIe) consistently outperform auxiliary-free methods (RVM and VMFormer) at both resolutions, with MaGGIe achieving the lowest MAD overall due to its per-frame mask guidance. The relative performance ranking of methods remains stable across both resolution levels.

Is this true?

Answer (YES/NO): NO